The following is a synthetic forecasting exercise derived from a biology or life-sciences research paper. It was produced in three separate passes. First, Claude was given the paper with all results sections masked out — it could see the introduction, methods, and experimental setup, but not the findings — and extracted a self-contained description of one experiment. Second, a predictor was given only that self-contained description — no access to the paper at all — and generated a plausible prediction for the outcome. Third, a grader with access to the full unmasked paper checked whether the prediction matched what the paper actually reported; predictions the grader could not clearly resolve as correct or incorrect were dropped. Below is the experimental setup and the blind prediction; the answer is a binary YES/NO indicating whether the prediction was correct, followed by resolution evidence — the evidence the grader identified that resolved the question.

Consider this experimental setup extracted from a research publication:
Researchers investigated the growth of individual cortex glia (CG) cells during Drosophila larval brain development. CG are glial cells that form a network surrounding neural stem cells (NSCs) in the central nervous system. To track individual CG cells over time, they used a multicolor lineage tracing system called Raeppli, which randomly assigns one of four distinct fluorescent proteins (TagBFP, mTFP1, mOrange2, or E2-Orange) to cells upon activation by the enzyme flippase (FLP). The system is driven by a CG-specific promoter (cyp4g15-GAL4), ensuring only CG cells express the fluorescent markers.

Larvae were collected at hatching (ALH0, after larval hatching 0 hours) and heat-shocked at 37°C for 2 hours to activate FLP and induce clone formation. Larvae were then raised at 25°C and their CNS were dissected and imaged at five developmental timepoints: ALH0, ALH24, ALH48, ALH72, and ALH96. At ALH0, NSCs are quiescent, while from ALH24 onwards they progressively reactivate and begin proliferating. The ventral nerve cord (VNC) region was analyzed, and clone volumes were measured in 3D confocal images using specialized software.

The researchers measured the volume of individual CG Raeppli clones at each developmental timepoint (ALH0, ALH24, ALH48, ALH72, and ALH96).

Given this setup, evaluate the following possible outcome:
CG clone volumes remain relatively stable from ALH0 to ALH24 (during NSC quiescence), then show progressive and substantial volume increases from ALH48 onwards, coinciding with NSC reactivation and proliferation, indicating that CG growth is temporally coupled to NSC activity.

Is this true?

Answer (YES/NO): NO